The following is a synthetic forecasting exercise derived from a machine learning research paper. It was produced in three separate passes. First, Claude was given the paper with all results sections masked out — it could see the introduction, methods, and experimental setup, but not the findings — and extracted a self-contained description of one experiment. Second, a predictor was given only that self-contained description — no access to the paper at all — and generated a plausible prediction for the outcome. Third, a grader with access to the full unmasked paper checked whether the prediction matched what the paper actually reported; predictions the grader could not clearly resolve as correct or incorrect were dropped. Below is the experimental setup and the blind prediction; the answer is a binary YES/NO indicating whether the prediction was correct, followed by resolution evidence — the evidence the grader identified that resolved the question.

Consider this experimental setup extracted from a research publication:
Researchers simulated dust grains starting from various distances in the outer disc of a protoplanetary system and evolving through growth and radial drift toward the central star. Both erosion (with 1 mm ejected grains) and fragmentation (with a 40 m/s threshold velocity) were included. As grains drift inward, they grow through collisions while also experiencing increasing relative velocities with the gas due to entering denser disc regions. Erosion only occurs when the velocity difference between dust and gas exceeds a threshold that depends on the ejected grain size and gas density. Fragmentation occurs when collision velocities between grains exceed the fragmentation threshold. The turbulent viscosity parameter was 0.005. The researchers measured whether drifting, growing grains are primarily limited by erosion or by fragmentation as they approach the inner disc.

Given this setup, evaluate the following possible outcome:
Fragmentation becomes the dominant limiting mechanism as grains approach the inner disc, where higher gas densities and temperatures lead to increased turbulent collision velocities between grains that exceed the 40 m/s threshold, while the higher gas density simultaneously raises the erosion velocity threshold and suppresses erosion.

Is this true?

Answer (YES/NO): NO